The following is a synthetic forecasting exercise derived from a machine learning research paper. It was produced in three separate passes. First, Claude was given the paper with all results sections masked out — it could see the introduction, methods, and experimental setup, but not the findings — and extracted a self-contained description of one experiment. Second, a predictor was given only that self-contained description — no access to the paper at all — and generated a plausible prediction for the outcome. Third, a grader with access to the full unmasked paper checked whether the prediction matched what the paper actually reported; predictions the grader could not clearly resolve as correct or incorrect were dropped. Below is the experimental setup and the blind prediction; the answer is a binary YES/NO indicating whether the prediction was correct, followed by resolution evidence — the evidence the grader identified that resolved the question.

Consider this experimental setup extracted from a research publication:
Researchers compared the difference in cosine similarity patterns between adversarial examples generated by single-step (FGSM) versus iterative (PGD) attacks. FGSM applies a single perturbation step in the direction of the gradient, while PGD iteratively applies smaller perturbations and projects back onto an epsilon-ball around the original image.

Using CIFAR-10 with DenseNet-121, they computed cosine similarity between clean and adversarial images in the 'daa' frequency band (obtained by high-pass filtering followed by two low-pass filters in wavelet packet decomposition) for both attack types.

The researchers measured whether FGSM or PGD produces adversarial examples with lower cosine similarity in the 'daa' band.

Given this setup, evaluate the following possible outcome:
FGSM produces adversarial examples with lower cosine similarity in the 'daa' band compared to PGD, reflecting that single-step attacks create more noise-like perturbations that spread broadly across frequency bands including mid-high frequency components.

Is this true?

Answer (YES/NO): YES